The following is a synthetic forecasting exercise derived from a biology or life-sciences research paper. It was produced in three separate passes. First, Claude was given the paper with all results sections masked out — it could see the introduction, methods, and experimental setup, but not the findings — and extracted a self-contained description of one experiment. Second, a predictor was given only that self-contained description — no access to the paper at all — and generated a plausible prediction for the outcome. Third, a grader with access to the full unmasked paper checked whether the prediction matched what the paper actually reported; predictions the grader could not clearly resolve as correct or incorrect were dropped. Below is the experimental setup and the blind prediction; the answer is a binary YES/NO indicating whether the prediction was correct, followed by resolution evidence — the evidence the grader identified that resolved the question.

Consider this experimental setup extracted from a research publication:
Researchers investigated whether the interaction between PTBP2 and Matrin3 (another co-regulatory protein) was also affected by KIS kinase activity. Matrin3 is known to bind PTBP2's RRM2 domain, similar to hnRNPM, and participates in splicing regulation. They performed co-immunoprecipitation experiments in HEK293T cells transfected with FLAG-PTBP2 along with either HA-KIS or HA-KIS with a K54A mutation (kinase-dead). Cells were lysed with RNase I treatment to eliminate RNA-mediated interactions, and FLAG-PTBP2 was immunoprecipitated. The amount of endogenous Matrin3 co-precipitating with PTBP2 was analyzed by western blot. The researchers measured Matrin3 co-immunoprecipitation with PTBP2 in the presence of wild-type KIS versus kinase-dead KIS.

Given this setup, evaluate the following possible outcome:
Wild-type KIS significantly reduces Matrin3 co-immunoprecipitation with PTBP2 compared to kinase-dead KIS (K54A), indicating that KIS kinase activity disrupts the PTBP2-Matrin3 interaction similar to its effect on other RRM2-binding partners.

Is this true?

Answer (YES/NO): YES